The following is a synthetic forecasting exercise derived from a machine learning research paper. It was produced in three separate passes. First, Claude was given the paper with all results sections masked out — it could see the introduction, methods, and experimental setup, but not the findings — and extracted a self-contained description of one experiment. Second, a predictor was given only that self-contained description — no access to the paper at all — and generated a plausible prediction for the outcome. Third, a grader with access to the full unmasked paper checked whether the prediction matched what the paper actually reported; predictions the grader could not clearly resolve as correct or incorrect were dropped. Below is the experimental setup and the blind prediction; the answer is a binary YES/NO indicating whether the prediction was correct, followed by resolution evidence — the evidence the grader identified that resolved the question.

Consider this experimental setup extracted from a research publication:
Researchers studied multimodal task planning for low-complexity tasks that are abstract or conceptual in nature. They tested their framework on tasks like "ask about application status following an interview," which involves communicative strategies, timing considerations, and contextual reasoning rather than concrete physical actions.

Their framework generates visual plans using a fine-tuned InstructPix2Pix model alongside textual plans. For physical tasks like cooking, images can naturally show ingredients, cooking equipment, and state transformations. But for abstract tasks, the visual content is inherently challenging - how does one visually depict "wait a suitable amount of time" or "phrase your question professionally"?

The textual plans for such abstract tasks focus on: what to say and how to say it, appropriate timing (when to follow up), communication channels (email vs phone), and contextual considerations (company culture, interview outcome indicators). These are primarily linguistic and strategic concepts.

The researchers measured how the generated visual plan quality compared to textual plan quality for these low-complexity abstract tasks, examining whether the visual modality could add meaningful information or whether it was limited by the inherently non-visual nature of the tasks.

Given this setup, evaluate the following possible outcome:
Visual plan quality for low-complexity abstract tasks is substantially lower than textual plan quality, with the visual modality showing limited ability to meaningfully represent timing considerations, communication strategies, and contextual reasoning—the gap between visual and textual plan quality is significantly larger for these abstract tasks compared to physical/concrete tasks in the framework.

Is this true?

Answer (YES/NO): YES